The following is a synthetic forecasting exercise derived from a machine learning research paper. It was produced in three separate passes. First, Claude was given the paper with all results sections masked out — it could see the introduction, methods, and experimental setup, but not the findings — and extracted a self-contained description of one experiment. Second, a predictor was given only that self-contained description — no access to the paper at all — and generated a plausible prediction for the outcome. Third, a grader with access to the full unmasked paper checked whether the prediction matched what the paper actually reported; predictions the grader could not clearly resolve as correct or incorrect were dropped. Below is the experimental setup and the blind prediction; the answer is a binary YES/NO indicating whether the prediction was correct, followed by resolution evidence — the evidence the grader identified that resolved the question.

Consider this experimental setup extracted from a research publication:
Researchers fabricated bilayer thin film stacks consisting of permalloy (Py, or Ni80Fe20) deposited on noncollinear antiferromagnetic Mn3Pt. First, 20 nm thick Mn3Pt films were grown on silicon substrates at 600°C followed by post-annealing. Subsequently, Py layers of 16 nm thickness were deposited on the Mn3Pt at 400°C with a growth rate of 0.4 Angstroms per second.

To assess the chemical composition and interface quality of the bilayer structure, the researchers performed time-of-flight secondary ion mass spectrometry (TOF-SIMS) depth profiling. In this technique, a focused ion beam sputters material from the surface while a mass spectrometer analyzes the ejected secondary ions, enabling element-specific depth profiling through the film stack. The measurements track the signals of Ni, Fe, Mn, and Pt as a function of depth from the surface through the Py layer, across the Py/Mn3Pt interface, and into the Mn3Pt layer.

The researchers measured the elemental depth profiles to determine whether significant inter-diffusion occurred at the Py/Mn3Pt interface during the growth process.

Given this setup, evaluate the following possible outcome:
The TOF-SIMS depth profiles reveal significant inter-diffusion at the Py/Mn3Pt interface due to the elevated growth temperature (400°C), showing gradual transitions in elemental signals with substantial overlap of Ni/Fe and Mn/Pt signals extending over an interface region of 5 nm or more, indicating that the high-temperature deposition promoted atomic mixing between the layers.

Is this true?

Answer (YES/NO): NO